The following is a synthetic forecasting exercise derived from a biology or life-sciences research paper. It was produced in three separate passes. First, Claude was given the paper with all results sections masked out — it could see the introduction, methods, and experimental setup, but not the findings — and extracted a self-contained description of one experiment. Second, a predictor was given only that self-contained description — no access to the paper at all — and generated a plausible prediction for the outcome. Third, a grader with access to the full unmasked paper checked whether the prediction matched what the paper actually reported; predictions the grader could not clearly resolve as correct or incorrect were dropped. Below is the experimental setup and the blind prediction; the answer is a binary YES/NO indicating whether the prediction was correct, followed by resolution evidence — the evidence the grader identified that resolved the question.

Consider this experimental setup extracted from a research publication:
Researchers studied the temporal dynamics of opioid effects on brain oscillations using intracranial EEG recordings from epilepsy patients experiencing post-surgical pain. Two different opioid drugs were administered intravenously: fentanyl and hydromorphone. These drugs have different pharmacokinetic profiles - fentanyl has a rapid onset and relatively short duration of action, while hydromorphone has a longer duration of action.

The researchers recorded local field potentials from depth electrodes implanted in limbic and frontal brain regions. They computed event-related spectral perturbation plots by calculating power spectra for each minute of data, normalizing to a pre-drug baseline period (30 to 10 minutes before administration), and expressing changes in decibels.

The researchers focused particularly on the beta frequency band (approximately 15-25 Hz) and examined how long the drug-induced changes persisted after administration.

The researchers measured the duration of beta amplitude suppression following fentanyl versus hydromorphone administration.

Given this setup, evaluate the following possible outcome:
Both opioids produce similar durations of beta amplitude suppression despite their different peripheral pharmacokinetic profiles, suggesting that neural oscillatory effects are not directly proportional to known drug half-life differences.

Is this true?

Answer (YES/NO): NO